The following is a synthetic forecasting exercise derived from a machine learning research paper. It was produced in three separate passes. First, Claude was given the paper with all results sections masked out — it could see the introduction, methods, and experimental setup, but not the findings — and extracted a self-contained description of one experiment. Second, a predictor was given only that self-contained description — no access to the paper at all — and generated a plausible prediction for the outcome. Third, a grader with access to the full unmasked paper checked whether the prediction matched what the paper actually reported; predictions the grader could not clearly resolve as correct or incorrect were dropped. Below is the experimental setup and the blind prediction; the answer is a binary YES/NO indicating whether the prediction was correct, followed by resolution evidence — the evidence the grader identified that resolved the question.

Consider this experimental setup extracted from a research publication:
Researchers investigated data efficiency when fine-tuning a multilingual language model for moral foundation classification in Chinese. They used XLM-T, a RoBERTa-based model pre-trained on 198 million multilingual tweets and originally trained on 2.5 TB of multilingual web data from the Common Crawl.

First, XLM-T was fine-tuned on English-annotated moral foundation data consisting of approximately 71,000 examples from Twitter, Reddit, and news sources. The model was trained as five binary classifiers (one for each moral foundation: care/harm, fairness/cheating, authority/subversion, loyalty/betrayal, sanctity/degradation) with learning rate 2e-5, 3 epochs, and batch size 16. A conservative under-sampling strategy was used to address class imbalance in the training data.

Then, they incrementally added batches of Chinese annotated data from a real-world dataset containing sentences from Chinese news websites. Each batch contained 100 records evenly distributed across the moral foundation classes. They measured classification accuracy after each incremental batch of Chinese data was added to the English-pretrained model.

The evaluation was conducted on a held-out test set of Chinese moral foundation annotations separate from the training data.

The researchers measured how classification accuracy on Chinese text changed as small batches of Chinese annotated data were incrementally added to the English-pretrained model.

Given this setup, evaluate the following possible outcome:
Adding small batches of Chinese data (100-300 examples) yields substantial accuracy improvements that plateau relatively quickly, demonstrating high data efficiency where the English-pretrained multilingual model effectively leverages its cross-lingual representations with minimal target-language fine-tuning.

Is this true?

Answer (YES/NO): NO